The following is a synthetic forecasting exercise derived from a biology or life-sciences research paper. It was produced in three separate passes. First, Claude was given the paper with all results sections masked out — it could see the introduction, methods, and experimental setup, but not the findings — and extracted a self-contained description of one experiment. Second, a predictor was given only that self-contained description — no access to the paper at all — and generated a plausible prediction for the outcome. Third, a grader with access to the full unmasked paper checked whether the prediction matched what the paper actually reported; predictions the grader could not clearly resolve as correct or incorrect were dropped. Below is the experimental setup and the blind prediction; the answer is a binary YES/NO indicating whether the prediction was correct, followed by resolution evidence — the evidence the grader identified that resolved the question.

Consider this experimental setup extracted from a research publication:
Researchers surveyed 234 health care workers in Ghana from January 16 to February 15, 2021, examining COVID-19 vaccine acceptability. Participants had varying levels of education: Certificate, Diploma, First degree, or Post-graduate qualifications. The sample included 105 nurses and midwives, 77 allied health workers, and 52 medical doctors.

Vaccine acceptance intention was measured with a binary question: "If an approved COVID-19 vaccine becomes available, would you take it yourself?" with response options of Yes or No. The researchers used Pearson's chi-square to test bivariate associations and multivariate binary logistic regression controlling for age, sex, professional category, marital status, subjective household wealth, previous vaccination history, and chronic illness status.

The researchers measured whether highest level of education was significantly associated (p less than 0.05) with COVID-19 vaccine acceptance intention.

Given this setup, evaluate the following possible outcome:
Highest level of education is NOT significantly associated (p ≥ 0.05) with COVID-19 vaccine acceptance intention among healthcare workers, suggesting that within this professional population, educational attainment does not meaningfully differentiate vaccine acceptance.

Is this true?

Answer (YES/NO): YES